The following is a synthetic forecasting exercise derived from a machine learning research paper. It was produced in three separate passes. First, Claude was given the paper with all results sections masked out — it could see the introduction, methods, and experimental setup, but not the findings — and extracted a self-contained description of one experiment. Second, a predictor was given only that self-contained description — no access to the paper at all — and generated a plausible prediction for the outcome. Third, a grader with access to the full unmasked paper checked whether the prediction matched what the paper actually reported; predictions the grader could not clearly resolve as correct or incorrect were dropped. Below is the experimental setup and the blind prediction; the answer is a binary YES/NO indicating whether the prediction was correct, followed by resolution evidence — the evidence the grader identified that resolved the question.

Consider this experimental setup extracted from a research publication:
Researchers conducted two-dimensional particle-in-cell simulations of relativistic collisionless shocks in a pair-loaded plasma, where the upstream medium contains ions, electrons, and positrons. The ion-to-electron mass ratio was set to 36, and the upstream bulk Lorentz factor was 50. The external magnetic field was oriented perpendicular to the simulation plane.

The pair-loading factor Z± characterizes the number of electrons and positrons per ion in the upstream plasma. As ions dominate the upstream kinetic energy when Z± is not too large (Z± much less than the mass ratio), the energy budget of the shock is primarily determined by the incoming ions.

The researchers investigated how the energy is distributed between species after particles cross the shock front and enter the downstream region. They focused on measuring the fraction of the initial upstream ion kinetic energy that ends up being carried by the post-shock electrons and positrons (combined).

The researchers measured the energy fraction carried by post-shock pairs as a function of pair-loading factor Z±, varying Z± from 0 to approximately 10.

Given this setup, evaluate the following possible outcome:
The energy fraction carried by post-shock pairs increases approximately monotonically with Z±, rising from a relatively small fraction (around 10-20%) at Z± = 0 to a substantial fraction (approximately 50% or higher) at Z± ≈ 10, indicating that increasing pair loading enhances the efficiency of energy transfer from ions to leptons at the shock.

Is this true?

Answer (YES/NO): NO